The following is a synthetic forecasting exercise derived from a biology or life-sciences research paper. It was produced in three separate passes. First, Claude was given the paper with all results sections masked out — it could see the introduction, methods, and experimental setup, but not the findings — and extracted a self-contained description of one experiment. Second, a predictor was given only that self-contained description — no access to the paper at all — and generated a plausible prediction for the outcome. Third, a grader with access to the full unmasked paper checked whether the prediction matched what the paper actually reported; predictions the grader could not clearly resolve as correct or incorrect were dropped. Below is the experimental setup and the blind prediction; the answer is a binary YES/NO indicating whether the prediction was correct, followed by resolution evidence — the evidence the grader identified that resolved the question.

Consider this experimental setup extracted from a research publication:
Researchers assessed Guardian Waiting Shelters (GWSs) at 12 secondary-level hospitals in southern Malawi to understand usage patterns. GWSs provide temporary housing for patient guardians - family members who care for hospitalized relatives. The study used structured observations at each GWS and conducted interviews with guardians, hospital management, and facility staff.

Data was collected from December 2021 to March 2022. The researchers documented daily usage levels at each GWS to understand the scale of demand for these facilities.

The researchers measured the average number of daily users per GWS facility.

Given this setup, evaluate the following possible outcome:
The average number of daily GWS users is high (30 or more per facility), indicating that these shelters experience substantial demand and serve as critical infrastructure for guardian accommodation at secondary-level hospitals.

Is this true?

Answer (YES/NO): YES